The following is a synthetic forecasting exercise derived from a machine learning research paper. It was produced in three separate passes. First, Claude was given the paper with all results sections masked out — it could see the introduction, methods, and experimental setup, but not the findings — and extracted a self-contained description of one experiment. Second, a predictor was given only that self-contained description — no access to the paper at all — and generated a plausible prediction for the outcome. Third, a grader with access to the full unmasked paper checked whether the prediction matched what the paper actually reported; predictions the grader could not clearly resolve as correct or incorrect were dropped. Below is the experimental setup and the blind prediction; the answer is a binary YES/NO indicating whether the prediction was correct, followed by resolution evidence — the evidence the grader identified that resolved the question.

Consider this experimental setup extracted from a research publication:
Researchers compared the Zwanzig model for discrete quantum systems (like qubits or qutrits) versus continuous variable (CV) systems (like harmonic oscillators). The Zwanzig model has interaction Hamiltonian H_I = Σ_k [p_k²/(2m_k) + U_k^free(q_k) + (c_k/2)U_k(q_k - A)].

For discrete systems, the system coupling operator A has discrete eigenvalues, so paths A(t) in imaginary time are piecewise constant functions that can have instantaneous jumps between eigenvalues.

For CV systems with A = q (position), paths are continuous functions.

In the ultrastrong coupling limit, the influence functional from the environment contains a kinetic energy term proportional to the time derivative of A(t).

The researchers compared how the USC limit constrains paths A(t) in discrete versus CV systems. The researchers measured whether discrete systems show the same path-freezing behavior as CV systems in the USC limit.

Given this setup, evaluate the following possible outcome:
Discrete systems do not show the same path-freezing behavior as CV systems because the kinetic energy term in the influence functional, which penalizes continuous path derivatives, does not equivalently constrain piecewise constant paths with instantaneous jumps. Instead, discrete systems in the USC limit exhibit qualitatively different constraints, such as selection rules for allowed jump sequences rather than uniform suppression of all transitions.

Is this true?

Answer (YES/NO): NO